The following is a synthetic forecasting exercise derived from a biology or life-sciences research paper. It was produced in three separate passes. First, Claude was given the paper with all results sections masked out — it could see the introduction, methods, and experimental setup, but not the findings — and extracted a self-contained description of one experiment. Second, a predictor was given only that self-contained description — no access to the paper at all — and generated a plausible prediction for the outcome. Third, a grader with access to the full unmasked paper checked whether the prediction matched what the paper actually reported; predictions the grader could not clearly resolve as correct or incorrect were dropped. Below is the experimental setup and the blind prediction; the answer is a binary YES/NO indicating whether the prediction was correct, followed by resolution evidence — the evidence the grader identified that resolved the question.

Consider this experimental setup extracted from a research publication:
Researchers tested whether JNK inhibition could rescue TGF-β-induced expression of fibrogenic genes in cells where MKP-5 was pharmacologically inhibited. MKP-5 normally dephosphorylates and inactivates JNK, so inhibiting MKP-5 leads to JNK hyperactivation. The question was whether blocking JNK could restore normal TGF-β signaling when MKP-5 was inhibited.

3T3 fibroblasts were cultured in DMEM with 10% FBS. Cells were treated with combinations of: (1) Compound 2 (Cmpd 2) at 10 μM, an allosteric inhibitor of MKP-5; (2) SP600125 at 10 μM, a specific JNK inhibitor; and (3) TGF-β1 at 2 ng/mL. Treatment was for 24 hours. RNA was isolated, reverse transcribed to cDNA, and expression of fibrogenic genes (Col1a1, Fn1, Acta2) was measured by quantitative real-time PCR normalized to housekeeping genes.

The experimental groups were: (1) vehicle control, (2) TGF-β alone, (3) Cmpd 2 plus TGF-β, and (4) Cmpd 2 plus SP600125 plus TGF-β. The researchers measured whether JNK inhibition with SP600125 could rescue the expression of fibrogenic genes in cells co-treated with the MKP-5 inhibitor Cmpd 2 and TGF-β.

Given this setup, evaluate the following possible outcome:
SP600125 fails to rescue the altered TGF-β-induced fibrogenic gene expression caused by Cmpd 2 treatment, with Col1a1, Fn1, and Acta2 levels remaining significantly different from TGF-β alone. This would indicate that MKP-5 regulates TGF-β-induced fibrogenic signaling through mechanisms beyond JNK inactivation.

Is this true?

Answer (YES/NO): NO